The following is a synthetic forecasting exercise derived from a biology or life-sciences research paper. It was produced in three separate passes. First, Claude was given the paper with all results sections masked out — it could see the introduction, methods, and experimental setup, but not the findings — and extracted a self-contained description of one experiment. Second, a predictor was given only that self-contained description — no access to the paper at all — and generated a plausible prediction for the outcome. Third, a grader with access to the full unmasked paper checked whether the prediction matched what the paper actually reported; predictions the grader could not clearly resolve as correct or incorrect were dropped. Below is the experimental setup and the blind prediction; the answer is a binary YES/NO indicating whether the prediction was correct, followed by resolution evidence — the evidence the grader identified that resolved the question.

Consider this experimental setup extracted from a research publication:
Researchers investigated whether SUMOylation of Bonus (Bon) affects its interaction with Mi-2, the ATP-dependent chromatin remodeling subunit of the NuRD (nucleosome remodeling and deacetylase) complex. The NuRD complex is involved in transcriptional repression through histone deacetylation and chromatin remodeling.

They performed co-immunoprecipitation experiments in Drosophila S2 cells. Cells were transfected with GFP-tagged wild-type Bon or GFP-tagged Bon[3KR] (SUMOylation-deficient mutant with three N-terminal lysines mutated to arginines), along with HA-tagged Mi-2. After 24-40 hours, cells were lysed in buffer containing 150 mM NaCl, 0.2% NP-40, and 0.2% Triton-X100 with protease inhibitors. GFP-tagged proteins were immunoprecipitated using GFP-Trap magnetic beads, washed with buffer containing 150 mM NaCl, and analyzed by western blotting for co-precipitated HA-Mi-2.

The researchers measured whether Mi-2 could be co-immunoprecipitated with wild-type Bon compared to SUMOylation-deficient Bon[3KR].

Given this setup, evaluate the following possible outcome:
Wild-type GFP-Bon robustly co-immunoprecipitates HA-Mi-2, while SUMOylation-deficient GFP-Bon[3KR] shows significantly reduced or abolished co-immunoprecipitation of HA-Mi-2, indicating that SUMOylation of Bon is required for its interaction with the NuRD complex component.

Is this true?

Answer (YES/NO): NO